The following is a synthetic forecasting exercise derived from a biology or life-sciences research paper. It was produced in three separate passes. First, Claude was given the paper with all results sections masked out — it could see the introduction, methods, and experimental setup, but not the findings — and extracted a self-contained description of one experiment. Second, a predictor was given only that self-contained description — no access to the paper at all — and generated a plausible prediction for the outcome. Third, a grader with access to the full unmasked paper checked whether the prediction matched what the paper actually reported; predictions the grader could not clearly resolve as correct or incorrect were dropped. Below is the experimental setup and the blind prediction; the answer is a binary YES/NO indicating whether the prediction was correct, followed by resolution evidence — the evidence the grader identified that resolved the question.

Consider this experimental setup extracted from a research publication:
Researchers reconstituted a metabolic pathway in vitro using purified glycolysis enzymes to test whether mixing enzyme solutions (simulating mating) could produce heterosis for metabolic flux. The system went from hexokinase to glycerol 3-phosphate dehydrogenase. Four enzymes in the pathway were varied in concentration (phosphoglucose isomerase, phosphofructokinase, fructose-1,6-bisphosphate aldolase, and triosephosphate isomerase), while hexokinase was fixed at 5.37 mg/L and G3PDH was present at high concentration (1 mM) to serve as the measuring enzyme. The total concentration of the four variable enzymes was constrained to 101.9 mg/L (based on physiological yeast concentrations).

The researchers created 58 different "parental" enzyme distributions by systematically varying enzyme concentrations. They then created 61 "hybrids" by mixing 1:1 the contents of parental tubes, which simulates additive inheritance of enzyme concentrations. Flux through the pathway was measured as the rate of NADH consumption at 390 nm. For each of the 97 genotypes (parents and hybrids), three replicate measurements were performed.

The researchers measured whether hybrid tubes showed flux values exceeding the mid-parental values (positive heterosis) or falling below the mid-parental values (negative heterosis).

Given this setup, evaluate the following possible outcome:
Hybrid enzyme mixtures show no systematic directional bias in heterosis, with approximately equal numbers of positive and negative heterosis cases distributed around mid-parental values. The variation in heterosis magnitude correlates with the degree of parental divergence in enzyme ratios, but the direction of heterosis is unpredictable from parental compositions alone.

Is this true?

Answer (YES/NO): NO